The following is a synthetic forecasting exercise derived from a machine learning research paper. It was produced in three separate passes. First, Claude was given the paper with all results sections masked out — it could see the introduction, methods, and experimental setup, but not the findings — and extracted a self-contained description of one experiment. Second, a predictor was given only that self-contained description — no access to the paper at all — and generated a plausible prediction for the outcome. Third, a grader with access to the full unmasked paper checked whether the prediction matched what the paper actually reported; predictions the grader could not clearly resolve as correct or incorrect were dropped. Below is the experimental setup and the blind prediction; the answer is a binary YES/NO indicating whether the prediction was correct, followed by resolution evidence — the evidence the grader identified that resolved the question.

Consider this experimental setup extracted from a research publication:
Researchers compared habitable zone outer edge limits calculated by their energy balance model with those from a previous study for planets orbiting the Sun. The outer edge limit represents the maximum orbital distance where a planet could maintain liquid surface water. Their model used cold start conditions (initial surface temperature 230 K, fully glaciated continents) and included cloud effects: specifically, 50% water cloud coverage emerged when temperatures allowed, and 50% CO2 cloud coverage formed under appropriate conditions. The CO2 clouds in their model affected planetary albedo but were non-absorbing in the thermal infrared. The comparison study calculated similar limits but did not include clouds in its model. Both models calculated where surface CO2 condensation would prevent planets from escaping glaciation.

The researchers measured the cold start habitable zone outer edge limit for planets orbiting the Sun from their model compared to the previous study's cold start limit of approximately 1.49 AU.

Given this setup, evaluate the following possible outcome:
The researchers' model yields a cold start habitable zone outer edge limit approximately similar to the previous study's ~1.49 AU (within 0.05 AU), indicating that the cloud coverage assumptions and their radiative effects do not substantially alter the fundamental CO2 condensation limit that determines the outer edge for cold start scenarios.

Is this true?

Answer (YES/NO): NO